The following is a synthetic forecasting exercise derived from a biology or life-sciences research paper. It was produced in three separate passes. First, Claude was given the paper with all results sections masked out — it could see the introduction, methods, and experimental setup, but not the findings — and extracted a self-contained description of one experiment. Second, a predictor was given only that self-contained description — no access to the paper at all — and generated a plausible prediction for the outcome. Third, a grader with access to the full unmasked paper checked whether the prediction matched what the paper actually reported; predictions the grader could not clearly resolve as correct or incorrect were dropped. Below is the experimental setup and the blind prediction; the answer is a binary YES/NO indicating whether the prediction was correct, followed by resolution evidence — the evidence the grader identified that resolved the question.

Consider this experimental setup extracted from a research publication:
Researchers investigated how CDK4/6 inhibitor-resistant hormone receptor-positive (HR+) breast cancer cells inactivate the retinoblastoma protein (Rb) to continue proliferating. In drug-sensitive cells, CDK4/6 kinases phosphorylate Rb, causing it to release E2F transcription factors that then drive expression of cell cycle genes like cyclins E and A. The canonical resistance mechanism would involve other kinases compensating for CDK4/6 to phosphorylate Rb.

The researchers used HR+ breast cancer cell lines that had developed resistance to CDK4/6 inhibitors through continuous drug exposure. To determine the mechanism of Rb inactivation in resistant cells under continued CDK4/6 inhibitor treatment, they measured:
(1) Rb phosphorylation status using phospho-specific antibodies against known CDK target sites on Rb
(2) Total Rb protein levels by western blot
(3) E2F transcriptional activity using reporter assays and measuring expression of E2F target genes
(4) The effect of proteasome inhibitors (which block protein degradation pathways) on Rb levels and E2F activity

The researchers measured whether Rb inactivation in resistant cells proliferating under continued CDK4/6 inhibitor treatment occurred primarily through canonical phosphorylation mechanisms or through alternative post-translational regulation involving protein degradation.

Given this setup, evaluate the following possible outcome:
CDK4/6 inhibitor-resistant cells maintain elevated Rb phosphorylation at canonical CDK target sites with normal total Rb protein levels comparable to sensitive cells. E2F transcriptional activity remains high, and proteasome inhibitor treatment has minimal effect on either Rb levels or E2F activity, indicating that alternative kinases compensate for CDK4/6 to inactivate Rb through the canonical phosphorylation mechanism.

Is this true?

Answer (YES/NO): NO